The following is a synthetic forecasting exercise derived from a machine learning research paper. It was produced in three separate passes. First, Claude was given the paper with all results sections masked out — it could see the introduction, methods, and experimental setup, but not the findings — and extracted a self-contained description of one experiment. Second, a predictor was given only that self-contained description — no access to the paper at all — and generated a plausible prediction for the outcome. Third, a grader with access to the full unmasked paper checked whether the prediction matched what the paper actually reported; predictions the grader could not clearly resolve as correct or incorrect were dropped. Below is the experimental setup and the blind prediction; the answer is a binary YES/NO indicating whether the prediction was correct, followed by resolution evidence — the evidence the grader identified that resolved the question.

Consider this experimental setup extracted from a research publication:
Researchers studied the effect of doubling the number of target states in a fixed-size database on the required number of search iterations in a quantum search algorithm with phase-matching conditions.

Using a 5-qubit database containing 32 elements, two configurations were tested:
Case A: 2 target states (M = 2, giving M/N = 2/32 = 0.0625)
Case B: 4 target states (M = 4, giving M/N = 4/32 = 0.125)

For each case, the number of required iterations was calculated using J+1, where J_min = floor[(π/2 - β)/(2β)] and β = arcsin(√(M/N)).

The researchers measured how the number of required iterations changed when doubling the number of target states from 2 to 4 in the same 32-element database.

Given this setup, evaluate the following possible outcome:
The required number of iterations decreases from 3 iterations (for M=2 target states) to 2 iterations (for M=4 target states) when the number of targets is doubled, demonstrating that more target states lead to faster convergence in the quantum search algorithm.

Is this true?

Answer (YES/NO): YES